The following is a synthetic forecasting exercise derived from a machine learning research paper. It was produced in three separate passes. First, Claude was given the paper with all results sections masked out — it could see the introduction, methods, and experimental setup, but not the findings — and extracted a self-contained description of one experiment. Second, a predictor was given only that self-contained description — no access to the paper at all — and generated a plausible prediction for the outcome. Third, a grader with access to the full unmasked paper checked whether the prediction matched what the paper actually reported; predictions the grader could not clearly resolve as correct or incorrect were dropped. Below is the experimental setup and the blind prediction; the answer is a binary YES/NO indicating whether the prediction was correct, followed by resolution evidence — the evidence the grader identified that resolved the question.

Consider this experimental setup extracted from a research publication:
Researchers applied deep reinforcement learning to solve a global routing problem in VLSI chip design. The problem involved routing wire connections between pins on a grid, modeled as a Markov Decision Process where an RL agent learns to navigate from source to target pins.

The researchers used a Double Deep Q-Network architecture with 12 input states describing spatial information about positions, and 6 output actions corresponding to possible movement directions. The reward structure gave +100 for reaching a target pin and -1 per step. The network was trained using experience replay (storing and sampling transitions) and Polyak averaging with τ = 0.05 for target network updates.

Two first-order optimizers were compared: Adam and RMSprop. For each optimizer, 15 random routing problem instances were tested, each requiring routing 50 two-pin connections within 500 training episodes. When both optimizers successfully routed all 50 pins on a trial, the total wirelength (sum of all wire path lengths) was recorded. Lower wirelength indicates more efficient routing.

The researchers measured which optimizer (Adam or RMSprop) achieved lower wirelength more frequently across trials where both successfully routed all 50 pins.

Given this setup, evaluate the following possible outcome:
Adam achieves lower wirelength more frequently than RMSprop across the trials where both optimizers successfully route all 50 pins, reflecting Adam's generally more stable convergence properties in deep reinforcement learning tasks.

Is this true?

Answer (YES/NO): NO